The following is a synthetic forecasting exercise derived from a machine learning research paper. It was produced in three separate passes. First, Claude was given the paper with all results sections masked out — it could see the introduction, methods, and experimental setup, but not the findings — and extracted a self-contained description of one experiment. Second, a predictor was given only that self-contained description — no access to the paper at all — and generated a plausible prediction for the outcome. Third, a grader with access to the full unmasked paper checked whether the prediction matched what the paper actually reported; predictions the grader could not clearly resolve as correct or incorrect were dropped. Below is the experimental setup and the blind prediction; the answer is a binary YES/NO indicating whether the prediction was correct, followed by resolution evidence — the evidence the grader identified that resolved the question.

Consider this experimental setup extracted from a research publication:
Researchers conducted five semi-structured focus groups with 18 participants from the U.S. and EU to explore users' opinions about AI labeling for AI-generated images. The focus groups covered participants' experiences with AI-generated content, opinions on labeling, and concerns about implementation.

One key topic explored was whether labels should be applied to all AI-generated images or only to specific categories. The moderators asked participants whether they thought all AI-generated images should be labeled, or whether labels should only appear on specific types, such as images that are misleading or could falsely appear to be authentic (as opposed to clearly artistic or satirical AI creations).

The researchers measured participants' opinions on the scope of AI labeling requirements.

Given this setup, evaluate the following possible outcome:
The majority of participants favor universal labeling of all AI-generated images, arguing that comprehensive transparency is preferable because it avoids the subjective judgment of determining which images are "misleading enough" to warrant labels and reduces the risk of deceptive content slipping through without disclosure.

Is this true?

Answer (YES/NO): YES